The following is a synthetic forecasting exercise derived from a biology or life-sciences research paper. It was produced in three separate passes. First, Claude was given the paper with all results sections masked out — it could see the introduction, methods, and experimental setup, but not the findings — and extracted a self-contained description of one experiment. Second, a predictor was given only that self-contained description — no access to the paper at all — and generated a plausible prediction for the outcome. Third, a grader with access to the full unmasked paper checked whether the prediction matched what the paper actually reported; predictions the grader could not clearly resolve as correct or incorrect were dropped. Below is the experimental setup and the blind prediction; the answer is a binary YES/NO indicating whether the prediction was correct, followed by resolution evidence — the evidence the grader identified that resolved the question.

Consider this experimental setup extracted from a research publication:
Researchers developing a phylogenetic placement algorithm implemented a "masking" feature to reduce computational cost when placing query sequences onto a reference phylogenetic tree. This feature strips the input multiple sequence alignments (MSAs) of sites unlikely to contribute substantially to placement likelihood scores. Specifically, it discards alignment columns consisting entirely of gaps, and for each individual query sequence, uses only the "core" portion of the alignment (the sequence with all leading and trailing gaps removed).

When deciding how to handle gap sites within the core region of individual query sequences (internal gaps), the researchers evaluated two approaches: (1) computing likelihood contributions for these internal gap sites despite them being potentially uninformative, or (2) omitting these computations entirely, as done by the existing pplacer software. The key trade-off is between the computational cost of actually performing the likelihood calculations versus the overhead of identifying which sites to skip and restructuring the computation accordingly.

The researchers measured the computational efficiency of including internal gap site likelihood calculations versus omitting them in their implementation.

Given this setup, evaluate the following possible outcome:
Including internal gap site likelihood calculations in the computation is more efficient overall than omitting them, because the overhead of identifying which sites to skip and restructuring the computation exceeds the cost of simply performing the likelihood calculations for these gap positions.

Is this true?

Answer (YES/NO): YES